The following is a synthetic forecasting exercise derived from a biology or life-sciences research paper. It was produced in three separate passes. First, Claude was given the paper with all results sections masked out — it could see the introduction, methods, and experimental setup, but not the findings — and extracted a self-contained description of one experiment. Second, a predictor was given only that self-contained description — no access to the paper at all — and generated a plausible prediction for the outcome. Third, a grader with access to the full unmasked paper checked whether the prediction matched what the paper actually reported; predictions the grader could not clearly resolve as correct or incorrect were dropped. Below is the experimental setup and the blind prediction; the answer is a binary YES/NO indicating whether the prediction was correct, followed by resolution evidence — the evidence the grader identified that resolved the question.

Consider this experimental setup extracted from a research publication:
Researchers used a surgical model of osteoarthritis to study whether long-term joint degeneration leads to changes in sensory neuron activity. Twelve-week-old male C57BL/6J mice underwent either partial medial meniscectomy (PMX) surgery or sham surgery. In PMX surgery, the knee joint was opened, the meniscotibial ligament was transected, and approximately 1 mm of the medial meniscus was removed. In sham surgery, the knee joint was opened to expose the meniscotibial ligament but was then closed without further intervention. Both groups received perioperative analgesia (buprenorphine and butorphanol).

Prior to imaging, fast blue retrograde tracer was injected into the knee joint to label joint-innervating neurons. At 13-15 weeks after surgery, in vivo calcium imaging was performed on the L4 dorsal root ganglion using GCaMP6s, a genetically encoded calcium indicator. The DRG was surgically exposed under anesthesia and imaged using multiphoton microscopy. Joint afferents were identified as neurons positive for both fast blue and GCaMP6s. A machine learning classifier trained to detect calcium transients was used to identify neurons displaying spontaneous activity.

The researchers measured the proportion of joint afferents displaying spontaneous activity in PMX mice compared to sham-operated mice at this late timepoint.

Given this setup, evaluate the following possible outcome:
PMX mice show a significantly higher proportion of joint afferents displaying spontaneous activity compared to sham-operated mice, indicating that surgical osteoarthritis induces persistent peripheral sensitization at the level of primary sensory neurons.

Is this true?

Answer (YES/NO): NO